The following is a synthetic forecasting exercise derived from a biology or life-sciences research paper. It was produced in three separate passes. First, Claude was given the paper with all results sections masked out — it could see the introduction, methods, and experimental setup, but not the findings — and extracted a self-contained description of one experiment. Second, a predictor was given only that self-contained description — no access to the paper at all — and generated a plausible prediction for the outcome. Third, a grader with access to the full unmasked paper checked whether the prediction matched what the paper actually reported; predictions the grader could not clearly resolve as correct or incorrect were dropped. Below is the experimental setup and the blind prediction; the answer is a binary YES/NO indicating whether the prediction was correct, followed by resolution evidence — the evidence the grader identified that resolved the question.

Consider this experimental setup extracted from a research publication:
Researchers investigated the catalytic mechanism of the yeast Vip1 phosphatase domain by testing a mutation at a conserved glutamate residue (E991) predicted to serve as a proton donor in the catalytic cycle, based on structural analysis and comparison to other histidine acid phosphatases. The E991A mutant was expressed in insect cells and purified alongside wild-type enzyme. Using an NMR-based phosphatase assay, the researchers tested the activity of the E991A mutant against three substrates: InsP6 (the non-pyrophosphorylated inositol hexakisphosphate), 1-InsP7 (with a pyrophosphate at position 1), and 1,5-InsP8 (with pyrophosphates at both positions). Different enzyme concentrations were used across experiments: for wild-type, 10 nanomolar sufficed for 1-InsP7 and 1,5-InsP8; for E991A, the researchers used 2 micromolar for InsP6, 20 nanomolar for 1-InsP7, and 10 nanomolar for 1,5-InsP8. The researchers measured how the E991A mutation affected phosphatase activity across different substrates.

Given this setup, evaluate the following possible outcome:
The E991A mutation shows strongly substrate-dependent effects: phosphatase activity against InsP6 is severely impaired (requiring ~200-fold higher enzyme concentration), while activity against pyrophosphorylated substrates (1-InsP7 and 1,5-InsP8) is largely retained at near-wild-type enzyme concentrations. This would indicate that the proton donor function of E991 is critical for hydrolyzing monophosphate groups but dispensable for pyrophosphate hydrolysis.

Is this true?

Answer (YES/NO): NO